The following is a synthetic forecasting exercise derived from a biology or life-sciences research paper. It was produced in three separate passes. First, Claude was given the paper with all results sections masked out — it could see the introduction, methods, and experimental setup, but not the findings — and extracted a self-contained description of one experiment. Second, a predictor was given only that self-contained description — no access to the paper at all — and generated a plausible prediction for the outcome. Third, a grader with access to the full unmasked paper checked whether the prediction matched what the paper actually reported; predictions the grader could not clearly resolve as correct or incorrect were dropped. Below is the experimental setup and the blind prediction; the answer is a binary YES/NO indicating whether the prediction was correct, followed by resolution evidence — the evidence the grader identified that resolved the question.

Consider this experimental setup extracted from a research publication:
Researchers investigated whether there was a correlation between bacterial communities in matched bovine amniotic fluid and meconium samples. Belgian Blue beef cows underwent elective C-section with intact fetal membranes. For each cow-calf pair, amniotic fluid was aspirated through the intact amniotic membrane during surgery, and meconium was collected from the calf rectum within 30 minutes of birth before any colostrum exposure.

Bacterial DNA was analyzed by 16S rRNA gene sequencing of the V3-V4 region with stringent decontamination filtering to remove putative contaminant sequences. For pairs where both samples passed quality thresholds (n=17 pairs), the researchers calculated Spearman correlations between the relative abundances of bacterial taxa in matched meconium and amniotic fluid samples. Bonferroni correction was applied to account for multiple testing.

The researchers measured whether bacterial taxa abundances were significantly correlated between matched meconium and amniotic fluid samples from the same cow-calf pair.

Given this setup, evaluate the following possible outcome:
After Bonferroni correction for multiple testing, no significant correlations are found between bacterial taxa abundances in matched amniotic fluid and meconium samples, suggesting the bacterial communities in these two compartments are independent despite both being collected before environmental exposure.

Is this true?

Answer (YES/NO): YES